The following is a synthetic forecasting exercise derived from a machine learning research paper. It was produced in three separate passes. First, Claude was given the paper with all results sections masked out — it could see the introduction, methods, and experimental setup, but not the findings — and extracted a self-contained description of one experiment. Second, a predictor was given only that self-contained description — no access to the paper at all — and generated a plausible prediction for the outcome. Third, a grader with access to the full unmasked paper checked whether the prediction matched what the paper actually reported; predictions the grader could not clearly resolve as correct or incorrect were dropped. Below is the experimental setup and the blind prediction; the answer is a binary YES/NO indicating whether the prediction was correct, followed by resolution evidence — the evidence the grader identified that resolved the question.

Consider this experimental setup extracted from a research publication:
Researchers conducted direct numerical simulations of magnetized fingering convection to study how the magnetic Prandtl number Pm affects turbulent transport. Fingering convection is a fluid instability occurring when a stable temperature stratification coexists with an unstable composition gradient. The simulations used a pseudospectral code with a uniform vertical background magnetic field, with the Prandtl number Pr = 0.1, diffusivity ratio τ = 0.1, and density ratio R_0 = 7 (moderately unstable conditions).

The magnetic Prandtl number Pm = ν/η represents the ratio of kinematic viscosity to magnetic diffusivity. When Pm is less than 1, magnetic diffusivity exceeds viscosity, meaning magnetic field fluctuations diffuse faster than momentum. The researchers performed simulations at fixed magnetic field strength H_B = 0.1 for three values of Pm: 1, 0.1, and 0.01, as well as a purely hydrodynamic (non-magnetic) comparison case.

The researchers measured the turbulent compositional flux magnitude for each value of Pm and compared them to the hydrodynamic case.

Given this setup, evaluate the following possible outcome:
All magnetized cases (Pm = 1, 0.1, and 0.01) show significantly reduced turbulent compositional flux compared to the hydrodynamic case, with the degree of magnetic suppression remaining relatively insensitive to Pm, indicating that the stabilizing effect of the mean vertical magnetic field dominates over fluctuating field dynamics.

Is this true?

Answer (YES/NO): NO